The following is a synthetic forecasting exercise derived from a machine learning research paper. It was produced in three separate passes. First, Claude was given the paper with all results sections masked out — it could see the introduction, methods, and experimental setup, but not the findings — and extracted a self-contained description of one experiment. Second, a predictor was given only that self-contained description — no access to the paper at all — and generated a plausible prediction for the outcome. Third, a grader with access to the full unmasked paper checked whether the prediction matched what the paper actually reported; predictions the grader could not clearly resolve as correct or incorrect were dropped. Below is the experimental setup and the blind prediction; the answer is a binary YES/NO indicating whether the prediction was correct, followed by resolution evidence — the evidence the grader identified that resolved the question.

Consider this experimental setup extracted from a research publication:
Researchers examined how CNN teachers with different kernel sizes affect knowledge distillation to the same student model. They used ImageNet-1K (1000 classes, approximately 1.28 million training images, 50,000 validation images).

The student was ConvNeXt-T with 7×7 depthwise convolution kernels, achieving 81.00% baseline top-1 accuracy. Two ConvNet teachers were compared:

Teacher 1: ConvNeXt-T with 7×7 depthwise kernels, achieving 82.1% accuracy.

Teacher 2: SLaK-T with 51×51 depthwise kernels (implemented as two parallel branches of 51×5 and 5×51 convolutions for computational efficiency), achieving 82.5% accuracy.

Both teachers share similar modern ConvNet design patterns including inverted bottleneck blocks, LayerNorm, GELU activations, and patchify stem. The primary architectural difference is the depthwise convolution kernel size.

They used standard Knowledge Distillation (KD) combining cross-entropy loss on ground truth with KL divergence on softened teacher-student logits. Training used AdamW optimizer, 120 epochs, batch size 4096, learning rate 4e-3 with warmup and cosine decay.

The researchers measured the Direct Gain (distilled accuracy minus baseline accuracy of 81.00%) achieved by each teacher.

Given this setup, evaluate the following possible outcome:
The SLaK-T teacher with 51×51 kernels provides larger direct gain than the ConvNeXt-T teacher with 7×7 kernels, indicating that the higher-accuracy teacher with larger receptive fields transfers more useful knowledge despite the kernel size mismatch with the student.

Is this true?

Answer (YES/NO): YES